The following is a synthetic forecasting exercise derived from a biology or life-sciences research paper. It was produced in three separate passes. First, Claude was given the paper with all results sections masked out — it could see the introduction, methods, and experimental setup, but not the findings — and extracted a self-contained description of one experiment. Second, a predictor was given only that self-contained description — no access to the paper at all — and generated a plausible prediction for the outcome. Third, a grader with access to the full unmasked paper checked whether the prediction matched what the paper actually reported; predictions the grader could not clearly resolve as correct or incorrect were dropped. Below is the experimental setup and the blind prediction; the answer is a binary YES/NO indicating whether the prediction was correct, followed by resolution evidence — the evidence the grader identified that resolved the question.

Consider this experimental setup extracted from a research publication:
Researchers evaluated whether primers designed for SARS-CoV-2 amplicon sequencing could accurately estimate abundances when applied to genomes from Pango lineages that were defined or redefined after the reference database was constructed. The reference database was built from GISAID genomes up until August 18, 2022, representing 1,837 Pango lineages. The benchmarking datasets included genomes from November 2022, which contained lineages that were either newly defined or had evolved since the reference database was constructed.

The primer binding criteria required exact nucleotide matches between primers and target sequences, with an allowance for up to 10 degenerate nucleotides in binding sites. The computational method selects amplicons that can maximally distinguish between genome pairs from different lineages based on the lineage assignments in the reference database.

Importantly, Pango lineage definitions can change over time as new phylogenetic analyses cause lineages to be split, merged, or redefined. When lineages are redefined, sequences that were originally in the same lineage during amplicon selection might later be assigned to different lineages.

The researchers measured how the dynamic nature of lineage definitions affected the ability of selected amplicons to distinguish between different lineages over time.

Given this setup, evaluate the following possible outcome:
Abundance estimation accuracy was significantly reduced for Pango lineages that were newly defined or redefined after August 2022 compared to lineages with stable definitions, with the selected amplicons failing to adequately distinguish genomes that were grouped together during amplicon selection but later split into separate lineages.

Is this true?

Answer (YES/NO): YES